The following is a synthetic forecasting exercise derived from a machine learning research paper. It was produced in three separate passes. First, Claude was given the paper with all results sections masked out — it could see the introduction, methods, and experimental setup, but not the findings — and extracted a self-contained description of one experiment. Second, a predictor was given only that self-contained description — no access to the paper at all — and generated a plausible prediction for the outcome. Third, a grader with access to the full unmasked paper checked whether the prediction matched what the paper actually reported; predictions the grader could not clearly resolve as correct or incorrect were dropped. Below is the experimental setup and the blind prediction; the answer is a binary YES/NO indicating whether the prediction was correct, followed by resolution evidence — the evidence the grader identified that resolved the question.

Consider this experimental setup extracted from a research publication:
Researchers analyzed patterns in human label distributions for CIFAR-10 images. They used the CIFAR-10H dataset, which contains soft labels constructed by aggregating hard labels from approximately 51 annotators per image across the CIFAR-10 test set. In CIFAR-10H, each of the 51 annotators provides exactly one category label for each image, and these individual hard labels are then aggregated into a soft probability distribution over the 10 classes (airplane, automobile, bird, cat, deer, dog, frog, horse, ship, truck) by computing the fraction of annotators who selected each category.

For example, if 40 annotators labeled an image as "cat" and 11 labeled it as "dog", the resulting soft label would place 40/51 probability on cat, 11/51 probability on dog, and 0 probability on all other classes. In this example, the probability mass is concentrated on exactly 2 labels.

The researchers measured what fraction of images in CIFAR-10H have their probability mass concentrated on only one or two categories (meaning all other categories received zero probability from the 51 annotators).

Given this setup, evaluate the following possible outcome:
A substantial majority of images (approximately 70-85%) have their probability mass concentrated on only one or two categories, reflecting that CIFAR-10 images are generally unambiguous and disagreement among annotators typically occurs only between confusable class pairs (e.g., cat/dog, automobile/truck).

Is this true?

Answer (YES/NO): YES